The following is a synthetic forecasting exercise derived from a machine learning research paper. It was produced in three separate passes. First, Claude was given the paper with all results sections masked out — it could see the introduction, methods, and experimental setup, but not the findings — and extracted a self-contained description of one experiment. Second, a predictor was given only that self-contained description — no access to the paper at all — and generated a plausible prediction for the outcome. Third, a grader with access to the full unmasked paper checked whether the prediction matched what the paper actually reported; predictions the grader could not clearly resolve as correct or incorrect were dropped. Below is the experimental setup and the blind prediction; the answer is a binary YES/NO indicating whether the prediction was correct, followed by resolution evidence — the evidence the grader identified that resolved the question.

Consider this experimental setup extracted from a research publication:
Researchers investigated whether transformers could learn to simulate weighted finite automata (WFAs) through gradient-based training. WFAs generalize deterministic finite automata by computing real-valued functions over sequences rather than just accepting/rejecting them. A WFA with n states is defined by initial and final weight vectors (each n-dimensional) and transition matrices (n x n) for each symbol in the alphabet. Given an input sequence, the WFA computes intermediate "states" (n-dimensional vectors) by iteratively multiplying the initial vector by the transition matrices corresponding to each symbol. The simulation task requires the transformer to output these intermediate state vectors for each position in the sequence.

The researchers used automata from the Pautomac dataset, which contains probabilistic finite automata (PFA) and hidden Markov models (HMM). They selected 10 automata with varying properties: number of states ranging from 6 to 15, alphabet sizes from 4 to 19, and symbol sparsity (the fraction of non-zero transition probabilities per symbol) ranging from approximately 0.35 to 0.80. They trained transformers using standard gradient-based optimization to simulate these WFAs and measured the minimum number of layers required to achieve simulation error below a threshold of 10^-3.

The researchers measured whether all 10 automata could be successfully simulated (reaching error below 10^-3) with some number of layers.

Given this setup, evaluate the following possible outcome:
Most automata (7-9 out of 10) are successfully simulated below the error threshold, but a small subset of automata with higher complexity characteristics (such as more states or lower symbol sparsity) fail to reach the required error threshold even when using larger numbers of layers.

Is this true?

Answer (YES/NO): NO